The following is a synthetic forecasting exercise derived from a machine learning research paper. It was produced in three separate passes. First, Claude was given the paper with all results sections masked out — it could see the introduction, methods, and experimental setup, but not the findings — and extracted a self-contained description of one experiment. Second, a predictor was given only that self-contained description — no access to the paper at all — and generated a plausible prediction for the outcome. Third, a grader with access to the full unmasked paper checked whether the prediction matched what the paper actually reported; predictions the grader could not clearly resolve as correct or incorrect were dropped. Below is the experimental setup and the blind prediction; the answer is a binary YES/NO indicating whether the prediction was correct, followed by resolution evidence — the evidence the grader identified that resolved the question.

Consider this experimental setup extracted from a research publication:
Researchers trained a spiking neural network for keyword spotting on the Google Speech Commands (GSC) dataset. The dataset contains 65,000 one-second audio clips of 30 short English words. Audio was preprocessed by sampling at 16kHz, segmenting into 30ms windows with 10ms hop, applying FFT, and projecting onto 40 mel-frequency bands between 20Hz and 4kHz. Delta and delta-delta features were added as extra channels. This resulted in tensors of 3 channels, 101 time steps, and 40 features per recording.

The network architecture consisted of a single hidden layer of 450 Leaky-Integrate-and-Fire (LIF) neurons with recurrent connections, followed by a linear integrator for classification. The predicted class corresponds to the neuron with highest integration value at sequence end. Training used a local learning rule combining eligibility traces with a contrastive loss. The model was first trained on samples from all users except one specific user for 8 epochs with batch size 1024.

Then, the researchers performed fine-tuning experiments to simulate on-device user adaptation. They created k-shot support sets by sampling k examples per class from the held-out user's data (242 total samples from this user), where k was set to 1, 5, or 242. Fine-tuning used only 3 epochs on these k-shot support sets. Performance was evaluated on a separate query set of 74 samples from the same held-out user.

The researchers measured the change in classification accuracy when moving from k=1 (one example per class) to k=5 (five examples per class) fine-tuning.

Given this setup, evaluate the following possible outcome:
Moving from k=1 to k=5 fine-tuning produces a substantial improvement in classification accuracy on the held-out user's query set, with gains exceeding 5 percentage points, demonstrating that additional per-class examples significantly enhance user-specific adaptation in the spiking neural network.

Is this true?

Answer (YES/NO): NO